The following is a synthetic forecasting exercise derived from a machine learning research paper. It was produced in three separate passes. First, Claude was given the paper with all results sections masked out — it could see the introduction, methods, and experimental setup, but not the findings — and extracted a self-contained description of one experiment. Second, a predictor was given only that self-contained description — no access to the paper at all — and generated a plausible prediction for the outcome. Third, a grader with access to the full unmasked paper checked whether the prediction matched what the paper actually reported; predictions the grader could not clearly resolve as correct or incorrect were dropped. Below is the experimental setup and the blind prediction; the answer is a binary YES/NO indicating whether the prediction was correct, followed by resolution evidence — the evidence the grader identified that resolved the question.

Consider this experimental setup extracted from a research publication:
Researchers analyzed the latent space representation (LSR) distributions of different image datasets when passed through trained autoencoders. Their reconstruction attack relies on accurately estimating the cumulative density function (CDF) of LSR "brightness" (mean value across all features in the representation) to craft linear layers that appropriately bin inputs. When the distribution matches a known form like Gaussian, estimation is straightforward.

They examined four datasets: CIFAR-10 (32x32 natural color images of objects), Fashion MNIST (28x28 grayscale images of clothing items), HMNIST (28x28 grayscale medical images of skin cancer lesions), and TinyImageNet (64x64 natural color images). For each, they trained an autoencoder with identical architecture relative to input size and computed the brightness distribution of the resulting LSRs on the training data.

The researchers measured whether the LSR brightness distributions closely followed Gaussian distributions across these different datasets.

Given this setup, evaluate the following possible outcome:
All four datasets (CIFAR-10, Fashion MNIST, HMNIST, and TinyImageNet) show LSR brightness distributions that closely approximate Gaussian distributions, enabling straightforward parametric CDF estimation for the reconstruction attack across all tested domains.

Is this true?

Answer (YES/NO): NO